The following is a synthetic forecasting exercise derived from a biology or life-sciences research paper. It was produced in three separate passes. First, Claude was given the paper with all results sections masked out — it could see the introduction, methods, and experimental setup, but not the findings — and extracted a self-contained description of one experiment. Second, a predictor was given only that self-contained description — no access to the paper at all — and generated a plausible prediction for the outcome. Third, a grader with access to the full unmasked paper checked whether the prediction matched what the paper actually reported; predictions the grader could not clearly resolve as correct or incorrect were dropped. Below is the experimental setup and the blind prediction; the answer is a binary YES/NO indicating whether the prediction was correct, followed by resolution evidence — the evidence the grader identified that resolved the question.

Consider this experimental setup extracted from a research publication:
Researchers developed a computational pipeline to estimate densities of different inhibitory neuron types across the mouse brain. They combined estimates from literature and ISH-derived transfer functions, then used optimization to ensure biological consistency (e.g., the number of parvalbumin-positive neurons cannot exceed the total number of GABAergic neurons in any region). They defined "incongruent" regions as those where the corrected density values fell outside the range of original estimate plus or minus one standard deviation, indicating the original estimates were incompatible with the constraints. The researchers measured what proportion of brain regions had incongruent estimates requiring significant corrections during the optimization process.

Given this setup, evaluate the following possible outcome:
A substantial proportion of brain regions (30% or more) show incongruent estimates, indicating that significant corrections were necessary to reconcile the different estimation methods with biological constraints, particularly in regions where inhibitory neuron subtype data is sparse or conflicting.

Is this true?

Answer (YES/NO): NO